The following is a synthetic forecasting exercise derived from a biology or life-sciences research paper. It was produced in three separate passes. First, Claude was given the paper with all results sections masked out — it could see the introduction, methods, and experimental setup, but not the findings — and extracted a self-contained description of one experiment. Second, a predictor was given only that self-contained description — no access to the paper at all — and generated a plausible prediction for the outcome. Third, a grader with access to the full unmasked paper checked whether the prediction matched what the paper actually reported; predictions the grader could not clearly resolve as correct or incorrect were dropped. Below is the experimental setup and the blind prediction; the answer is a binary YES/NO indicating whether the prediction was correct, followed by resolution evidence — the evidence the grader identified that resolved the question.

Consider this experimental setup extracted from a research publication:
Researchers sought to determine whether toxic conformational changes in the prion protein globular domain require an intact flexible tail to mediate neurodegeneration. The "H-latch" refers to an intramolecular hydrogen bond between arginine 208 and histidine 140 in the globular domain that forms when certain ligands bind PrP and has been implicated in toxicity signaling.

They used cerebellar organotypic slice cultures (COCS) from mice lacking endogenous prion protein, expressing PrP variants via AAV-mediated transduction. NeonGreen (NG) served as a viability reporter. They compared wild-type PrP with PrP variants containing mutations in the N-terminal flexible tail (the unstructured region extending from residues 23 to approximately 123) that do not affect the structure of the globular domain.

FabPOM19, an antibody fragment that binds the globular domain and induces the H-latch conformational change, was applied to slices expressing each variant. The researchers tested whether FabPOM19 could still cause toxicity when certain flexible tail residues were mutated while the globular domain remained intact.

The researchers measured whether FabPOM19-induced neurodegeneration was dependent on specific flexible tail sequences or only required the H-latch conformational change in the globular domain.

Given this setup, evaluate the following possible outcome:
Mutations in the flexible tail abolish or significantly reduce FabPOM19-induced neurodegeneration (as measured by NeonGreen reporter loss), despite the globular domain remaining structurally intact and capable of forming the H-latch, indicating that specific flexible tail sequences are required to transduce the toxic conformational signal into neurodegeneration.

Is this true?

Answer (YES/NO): YES